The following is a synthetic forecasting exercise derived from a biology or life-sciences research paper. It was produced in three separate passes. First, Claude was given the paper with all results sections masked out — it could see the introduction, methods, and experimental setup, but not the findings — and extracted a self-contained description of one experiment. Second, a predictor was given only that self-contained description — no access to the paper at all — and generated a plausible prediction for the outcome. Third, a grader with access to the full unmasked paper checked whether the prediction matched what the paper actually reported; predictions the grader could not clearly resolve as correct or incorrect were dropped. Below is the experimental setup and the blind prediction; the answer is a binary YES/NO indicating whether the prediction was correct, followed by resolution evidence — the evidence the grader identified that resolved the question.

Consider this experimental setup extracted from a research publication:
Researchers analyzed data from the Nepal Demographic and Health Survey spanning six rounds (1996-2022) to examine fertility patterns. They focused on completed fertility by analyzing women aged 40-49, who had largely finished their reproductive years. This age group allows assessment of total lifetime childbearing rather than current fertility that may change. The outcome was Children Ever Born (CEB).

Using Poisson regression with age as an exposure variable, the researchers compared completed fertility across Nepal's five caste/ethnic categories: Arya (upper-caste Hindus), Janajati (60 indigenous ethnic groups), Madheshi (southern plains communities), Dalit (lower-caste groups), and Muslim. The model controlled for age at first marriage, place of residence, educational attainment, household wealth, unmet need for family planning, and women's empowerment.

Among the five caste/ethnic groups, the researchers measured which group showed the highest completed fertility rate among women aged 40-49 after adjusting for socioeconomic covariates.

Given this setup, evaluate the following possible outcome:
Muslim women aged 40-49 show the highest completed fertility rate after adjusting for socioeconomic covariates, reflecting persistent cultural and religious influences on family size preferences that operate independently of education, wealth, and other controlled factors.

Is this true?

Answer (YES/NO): YES